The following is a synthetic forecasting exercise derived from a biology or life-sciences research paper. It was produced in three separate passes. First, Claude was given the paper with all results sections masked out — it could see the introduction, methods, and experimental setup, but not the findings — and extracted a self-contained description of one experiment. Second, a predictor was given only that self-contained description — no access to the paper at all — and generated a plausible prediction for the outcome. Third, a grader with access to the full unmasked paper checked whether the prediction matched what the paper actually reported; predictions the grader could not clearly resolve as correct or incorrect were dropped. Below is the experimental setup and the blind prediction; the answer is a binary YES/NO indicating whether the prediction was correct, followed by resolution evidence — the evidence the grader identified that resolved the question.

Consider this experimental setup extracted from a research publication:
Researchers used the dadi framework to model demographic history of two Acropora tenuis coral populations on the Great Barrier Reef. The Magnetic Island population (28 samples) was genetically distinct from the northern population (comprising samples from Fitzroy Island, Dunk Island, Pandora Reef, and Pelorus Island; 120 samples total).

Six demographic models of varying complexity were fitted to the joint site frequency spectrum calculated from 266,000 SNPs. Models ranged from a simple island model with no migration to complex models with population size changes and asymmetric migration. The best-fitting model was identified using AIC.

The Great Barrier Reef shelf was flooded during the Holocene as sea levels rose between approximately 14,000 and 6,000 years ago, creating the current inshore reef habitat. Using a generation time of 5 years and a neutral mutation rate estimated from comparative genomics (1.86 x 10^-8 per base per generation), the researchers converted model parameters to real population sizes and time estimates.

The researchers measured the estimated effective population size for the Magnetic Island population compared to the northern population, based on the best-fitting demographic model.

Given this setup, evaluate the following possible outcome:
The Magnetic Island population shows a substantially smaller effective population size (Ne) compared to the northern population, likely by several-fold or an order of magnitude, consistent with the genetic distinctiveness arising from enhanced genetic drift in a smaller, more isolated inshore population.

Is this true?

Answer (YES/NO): YES